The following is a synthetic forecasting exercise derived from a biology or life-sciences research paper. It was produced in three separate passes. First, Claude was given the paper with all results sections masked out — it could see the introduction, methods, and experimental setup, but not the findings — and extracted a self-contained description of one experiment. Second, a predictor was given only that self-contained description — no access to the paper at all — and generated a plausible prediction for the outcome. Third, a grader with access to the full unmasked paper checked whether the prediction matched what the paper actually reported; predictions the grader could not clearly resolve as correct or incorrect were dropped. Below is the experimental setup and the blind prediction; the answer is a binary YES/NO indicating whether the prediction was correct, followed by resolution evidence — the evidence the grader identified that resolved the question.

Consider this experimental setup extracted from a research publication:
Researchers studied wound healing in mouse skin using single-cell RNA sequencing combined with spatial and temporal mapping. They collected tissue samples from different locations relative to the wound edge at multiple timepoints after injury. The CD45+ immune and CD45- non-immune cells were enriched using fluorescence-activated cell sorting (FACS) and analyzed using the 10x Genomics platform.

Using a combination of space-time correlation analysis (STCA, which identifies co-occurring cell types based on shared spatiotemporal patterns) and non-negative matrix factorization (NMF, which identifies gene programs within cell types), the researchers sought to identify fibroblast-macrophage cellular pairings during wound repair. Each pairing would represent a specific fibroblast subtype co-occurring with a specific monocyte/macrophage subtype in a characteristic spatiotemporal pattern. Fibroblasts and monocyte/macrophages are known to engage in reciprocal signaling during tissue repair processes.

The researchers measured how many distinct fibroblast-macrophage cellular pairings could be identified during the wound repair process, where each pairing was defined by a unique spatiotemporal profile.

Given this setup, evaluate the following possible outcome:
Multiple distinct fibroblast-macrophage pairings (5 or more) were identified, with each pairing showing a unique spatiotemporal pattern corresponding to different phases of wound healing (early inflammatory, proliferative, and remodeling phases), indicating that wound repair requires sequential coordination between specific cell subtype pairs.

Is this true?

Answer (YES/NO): NO